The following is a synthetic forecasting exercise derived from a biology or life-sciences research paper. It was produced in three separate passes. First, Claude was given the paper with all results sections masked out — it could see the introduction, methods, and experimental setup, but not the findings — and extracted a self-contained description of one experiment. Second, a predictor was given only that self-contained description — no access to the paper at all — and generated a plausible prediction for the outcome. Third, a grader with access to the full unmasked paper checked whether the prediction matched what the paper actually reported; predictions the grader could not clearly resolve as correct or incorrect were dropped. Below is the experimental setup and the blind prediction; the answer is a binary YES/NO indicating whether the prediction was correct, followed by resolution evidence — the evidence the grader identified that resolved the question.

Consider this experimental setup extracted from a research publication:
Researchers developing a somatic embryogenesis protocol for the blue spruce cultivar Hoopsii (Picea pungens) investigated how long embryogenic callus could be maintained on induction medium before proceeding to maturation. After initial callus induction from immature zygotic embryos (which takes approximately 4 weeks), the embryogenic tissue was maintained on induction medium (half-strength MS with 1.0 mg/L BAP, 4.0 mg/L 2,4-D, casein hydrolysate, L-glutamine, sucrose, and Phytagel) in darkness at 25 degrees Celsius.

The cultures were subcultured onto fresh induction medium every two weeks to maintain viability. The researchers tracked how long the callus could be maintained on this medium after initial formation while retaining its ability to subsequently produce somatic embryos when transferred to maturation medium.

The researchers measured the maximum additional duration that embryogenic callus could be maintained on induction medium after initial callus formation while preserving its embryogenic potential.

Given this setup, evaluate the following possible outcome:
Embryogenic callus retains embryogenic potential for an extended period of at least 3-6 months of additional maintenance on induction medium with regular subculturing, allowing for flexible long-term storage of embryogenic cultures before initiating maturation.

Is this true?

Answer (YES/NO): NO